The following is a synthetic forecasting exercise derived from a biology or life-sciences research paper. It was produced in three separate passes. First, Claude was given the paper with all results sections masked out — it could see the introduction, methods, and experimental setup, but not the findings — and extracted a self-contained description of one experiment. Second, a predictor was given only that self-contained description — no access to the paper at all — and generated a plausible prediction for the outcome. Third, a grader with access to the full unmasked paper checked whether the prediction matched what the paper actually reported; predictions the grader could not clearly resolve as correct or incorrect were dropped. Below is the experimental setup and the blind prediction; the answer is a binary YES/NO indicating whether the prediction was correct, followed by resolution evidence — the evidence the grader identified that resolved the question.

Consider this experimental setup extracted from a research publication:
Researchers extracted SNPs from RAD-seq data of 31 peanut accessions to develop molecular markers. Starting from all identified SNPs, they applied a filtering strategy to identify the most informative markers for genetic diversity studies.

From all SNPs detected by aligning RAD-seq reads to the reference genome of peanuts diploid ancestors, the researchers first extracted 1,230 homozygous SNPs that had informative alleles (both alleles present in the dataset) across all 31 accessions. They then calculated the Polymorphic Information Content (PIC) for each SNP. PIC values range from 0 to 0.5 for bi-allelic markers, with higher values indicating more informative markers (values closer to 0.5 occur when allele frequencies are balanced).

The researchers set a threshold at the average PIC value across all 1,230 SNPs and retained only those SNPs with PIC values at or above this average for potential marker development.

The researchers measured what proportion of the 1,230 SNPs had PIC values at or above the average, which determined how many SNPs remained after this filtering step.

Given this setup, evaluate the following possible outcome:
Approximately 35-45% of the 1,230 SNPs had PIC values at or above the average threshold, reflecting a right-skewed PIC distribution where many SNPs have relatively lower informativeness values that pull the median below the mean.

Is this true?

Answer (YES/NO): YES